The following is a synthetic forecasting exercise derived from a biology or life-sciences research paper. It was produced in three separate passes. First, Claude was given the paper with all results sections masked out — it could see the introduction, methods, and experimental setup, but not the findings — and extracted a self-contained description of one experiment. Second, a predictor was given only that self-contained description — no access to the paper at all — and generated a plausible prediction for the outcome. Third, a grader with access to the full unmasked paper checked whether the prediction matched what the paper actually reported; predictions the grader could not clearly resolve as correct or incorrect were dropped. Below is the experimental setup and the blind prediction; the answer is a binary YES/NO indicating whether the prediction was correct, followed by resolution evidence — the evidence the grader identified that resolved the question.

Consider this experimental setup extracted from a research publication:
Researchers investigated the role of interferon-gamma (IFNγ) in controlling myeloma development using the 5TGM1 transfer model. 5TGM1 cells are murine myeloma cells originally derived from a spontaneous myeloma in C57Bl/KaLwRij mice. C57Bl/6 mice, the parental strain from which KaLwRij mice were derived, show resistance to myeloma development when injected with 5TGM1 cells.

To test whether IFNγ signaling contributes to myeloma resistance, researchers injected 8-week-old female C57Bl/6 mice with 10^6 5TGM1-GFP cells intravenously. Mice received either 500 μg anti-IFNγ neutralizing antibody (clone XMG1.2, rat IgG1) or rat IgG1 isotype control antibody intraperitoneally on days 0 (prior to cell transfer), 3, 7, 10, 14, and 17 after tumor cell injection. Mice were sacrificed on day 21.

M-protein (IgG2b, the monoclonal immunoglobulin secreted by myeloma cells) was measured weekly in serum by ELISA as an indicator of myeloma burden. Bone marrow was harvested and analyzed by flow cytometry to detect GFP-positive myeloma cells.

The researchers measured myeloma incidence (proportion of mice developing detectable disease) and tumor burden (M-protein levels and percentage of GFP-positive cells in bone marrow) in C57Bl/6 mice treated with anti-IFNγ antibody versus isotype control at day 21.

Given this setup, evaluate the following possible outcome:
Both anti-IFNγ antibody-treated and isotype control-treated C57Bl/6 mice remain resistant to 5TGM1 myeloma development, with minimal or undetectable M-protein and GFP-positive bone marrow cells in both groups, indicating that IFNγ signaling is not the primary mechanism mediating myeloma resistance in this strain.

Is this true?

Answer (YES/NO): NO